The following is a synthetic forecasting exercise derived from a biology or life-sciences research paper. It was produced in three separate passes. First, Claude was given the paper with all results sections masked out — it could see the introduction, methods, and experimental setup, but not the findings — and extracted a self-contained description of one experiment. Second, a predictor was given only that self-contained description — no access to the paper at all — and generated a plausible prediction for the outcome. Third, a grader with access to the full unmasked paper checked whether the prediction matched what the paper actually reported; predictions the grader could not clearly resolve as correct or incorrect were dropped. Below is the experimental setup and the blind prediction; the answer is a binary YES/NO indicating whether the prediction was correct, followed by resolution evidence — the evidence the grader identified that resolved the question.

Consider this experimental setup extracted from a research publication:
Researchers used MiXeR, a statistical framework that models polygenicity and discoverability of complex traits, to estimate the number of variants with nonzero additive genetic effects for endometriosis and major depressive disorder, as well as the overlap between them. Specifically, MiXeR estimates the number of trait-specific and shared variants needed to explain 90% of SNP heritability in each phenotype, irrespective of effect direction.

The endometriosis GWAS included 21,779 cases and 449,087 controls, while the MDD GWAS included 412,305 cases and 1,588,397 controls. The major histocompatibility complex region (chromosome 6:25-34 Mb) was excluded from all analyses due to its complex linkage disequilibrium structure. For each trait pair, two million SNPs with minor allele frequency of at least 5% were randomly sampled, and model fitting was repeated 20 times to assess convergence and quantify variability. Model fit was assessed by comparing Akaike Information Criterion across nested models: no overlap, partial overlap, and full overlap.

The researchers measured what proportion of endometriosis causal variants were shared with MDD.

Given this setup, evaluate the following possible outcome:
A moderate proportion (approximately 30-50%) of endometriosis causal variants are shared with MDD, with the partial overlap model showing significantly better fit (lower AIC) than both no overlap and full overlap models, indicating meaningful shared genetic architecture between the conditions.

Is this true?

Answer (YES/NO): NO